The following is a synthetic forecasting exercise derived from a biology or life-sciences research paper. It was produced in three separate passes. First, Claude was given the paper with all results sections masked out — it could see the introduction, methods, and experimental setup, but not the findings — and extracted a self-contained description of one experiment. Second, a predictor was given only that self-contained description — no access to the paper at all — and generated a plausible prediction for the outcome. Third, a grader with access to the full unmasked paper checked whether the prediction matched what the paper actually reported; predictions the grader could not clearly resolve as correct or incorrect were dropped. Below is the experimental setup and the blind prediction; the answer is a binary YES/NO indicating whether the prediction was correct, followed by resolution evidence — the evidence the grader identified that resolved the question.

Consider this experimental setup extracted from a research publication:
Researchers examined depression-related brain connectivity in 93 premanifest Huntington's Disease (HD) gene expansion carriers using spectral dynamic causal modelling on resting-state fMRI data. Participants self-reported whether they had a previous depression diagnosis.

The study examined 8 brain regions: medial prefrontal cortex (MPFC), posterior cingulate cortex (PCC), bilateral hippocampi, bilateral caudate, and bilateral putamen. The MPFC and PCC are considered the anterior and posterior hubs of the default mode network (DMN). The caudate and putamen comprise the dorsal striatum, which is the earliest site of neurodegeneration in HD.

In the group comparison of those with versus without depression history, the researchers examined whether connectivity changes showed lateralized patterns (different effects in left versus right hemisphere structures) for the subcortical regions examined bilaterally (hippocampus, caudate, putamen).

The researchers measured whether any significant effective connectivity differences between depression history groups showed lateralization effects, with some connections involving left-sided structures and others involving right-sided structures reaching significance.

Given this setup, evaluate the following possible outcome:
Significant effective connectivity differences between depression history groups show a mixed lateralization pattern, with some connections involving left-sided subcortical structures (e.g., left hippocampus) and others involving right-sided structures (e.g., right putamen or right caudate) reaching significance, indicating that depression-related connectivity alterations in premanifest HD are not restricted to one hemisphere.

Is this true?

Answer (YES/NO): YES